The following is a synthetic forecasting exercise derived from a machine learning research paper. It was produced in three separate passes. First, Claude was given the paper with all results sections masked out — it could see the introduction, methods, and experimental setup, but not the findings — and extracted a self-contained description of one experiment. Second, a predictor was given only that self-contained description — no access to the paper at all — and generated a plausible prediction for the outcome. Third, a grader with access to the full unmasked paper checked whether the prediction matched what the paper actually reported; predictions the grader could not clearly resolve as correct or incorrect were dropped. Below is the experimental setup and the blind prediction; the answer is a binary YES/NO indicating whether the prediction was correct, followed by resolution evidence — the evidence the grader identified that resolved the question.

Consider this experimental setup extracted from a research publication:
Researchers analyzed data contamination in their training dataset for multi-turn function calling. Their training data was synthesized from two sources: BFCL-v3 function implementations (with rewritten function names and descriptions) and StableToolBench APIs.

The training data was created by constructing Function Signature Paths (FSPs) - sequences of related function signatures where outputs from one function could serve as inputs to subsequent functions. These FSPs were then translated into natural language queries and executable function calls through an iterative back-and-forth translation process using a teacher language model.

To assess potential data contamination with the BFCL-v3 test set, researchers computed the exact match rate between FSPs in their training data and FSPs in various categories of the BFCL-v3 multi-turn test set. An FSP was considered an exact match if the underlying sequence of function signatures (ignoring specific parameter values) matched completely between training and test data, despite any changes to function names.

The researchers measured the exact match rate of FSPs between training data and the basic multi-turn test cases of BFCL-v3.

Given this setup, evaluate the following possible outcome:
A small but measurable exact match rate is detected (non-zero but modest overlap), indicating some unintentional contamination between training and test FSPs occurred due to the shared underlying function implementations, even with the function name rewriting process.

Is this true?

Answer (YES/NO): YES